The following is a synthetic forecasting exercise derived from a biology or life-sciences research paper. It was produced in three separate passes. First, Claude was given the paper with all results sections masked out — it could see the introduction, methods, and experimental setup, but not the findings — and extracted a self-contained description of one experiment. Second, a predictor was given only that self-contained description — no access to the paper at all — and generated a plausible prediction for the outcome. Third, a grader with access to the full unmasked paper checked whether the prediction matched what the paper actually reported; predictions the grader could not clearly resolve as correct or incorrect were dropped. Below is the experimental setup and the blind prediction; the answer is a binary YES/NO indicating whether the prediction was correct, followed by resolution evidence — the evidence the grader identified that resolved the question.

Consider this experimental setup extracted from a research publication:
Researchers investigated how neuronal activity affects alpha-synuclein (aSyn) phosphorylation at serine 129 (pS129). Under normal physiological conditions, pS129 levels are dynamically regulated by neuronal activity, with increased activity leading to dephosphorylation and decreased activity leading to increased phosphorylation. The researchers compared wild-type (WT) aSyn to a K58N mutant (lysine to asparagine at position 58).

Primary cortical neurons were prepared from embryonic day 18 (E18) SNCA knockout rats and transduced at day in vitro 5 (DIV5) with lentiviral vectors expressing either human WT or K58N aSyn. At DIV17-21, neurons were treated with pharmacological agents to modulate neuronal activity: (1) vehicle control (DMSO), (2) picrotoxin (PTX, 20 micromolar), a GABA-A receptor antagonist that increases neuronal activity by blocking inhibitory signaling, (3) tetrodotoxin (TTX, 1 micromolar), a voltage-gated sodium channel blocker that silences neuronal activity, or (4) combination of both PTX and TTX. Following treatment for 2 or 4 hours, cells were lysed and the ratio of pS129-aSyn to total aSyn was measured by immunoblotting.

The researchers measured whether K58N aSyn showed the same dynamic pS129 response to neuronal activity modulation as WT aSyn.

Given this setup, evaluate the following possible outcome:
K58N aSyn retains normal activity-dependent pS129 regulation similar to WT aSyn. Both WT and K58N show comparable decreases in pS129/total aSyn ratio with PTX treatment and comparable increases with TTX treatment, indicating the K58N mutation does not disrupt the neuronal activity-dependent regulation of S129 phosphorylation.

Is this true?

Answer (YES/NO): NO